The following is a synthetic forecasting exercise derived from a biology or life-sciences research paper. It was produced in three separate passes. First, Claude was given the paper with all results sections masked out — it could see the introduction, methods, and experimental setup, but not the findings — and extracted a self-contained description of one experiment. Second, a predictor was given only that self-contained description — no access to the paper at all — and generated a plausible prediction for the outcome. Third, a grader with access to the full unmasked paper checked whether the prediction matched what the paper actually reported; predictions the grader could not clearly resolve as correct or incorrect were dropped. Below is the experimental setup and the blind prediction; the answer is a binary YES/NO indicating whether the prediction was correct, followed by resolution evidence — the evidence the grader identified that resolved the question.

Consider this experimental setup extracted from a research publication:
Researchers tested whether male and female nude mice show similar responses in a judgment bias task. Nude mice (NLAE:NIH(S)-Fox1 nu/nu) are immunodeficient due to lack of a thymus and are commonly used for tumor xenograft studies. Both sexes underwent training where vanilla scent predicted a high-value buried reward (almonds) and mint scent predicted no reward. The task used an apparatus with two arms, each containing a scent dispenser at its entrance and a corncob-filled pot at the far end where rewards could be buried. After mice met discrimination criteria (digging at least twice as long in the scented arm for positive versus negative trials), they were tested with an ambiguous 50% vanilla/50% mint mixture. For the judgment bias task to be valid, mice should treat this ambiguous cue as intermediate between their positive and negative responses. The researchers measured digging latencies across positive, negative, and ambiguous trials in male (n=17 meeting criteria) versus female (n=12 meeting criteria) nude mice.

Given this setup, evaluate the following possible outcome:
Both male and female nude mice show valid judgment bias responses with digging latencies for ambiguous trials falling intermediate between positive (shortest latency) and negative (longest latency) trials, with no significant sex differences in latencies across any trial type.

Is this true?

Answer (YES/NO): NO